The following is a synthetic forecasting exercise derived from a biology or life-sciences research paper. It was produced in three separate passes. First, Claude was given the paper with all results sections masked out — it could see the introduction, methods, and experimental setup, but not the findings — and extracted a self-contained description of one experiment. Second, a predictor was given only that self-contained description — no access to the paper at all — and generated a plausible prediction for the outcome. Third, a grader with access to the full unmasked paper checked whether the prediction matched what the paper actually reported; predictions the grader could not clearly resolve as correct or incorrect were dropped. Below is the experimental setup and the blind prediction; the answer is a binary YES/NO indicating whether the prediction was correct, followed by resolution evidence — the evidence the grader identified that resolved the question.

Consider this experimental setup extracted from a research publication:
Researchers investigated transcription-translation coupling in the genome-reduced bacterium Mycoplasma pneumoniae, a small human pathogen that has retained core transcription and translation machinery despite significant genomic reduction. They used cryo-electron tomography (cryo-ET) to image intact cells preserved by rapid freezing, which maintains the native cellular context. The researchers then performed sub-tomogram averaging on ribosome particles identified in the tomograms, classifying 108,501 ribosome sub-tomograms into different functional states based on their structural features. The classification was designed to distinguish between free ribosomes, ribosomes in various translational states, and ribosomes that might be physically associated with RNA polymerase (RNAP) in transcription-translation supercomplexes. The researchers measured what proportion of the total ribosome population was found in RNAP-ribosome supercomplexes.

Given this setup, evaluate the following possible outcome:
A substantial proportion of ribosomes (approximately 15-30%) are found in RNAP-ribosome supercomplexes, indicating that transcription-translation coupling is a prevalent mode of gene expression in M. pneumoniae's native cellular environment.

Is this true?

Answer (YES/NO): NO